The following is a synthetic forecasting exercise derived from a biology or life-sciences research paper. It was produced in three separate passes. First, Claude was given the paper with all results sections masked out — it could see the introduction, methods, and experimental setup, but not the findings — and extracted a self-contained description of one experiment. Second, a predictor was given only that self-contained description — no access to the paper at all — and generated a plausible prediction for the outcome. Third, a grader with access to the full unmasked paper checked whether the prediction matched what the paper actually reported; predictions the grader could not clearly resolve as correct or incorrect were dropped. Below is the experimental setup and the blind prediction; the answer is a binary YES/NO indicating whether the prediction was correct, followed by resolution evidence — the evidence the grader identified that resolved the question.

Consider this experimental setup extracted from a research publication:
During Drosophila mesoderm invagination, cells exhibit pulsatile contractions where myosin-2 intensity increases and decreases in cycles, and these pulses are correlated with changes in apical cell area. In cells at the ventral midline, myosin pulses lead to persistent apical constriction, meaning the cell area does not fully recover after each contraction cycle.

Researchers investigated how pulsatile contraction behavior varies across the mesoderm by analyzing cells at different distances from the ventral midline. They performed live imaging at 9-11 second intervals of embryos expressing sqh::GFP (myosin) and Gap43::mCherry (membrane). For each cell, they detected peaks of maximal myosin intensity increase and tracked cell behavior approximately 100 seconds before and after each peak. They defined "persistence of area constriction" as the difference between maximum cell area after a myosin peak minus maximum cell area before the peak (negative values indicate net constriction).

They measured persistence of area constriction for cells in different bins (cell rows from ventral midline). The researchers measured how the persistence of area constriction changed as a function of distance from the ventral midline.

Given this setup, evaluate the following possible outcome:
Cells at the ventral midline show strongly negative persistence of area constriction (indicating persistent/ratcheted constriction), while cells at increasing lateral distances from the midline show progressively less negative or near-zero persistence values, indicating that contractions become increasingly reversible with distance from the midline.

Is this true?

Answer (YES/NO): NO